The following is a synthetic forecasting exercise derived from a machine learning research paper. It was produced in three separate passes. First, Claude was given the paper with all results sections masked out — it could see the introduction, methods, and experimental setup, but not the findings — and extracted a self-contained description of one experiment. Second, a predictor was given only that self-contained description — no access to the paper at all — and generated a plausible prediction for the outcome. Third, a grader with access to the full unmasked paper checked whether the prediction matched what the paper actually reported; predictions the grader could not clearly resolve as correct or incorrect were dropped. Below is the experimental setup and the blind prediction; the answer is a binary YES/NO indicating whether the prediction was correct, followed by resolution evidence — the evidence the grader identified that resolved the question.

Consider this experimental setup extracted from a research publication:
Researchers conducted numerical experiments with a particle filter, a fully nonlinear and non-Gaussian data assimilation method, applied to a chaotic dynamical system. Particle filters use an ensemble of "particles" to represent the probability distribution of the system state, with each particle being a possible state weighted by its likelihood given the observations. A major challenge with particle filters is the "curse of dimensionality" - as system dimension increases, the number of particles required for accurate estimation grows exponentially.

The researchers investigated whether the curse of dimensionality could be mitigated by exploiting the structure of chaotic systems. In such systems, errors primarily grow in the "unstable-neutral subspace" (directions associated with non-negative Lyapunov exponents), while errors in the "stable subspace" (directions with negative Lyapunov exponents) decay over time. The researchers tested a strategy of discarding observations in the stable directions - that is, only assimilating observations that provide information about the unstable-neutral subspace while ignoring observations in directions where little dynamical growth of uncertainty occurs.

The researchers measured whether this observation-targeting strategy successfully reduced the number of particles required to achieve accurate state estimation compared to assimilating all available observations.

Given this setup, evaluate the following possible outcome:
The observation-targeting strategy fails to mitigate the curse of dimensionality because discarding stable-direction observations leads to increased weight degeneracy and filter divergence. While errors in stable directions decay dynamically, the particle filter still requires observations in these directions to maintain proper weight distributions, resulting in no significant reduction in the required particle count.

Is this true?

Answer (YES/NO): NO